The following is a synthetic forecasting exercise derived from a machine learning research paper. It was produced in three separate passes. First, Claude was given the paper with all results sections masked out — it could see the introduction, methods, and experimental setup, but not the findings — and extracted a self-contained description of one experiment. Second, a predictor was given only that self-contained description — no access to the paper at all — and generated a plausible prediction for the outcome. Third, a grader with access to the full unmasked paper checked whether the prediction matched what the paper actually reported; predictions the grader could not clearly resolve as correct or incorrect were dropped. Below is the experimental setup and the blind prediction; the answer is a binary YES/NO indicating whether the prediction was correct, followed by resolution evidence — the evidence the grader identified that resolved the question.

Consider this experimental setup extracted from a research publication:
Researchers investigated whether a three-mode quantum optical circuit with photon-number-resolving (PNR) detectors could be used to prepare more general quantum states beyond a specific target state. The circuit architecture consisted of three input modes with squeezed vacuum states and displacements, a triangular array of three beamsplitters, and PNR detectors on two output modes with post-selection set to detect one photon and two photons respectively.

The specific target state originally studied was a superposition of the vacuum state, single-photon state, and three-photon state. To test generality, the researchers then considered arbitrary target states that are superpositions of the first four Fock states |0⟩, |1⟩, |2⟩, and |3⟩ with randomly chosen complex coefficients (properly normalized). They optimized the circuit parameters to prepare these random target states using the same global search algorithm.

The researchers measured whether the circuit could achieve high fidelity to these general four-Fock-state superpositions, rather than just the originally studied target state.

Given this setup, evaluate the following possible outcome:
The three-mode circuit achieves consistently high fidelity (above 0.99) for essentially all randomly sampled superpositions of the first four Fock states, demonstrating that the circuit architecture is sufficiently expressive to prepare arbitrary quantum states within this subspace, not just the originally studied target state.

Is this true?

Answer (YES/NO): YES